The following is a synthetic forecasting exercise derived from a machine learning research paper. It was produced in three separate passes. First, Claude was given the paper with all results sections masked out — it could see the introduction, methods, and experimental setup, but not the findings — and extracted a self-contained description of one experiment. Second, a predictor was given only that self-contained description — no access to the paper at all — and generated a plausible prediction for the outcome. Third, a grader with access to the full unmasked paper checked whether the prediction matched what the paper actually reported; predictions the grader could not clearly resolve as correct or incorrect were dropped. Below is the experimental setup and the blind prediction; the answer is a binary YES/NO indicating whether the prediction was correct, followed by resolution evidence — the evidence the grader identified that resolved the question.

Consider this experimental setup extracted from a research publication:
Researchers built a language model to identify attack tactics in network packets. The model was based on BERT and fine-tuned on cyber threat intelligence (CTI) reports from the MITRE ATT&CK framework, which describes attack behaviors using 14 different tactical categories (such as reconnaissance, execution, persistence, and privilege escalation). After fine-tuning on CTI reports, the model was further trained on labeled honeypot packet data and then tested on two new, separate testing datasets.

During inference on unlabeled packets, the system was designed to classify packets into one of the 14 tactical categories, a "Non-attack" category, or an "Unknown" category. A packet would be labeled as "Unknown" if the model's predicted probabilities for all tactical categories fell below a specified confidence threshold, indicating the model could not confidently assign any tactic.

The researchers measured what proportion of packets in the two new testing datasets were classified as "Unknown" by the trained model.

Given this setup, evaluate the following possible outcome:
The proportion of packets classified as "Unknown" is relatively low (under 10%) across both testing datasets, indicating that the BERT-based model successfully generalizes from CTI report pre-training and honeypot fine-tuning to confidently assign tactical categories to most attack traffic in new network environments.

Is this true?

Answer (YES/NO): YES